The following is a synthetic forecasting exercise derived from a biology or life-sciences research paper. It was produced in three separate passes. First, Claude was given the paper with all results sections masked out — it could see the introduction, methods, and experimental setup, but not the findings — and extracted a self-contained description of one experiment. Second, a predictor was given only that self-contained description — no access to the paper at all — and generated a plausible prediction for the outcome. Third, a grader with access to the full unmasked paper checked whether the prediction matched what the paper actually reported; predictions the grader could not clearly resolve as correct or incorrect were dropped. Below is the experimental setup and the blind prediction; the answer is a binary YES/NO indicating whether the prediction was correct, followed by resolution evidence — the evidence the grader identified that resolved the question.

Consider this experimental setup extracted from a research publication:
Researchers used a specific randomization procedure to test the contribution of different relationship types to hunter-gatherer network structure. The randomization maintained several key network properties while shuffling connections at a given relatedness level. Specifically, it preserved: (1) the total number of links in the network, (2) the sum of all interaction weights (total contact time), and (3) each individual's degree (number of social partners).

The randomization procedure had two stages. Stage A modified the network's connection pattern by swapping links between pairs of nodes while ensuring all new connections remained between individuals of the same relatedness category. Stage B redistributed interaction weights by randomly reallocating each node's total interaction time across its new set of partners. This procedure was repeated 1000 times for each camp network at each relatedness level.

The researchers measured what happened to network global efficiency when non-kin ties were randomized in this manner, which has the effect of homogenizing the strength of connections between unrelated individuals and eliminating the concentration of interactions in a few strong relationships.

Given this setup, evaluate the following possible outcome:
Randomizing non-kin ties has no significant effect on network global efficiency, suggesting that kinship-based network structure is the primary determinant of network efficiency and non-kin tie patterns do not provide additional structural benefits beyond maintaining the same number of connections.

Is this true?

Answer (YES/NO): NO